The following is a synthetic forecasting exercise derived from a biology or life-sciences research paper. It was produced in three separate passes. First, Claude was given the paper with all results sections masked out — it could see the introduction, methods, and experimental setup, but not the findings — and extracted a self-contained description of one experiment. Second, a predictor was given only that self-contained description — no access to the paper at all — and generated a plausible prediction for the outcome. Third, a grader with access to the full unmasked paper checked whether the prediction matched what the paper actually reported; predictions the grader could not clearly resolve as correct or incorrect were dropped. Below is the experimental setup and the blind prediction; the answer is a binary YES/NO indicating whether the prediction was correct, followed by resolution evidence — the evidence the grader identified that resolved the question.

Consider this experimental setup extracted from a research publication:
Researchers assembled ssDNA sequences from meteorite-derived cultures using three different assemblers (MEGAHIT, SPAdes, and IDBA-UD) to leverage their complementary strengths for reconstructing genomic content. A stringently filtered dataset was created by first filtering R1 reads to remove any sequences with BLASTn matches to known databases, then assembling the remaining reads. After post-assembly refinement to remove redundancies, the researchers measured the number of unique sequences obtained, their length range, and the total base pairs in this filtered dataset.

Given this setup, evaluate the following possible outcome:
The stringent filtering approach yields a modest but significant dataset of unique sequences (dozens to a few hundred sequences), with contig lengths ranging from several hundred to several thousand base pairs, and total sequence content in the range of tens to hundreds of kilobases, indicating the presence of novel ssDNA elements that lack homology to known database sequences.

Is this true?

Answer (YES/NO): NO